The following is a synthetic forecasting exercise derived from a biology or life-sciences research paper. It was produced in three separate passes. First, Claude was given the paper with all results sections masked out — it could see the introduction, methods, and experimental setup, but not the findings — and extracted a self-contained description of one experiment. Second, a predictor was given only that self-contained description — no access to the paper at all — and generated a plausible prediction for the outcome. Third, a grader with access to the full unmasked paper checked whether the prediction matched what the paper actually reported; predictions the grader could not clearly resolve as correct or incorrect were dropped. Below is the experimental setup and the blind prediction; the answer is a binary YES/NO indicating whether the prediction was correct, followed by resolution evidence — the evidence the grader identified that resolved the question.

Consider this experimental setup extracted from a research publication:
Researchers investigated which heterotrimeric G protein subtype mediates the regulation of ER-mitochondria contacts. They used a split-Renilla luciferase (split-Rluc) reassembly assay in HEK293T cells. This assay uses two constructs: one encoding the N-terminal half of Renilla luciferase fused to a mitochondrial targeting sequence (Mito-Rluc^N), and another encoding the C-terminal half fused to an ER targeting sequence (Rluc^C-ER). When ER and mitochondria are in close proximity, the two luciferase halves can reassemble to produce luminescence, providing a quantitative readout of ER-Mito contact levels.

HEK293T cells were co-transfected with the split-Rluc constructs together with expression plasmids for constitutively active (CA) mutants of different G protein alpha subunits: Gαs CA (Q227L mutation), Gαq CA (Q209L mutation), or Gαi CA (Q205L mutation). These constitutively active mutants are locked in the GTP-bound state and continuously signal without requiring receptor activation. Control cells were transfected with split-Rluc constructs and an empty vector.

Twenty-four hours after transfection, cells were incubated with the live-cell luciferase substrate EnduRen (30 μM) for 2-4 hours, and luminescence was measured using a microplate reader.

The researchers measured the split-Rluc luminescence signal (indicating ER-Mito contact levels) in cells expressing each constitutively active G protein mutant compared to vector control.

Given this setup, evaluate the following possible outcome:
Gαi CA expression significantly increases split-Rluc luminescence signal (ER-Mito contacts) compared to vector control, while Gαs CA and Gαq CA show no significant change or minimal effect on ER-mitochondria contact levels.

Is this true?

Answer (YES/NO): NO